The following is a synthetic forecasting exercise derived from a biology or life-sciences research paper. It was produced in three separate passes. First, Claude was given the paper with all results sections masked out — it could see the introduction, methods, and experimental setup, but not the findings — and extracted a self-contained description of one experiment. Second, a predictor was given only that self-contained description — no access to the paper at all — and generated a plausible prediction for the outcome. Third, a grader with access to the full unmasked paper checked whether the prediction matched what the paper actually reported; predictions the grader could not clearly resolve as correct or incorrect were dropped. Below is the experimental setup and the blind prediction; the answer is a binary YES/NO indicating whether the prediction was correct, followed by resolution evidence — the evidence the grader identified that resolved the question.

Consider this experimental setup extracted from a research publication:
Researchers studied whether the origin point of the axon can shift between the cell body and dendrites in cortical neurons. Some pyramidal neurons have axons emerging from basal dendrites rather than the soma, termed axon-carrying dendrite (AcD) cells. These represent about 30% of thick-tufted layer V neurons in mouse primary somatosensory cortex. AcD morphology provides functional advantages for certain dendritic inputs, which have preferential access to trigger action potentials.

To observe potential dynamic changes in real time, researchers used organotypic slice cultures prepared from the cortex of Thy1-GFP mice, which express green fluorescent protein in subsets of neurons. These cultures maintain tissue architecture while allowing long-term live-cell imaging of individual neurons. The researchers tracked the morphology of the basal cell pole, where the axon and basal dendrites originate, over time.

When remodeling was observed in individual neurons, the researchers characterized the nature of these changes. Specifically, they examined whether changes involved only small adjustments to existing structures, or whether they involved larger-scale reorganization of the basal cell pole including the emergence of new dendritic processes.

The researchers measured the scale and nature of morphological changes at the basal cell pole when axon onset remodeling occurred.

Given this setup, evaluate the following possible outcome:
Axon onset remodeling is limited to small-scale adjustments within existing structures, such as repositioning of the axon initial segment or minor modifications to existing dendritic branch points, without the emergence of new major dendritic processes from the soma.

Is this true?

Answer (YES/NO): NO